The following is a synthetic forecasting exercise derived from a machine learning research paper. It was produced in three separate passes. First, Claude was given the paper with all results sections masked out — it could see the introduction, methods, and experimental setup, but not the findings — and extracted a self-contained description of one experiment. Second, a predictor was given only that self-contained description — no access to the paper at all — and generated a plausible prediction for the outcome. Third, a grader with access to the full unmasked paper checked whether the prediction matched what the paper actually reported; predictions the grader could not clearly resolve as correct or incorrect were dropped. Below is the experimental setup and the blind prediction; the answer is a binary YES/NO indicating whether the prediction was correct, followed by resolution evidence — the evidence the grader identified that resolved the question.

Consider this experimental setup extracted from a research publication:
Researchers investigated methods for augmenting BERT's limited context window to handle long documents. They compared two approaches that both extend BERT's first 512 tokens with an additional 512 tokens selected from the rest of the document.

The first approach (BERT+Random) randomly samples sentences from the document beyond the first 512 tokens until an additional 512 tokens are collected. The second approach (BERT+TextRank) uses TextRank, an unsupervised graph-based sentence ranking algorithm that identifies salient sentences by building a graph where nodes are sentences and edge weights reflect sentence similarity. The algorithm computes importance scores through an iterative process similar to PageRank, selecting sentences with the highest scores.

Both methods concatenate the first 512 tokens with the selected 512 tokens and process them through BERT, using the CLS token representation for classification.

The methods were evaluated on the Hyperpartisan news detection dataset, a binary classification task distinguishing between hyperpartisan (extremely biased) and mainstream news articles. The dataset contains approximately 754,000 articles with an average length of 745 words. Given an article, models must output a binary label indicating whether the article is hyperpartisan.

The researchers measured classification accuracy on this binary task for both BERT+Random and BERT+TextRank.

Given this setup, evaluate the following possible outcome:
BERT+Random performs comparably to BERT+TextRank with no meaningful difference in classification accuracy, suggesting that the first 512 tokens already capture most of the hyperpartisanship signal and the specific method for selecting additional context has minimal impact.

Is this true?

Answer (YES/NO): NO